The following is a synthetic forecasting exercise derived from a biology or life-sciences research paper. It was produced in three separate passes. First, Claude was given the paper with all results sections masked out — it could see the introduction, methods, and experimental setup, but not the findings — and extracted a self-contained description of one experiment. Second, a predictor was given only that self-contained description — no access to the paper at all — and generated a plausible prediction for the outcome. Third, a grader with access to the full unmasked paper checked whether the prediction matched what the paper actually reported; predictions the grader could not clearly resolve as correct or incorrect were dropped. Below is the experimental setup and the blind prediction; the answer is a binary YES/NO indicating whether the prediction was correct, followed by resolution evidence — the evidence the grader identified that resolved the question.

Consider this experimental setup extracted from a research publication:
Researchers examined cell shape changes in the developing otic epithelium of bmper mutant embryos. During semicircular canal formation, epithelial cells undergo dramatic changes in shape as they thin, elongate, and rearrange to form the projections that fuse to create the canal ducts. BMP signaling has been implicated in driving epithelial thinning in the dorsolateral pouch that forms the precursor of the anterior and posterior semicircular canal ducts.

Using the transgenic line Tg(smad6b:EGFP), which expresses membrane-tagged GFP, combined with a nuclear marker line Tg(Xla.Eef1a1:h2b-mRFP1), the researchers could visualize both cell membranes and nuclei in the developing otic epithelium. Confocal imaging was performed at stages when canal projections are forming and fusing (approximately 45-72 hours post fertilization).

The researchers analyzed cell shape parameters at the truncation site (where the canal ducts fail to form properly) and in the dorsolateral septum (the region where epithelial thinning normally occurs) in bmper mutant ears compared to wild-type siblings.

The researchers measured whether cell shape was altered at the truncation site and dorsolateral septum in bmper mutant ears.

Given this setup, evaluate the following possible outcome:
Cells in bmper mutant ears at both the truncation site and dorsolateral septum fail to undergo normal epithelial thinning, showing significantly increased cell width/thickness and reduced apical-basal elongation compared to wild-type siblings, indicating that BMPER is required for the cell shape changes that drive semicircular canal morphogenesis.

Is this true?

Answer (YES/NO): NO